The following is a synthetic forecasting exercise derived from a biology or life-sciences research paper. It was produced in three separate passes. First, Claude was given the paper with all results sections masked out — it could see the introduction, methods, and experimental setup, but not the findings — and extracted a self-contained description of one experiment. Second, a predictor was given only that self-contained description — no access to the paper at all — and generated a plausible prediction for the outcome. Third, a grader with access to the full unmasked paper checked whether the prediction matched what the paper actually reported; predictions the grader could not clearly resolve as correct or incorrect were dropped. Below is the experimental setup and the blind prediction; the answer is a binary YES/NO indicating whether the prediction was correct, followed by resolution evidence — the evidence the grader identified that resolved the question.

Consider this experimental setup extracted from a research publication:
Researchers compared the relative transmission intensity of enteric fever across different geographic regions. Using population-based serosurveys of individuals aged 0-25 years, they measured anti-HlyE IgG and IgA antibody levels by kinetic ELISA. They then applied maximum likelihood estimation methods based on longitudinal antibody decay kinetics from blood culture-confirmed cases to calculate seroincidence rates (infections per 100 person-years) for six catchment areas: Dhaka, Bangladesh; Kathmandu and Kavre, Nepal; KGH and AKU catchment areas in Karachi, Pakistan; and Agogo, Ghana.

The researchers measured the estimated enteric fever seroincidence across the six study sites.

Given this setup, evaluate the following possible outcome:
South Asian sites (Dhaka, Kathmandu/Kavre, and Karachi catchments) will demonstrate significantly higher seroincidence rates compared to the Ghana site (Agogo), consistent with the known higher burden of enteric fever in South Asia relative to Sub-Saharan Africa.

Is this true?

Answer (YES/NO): NO